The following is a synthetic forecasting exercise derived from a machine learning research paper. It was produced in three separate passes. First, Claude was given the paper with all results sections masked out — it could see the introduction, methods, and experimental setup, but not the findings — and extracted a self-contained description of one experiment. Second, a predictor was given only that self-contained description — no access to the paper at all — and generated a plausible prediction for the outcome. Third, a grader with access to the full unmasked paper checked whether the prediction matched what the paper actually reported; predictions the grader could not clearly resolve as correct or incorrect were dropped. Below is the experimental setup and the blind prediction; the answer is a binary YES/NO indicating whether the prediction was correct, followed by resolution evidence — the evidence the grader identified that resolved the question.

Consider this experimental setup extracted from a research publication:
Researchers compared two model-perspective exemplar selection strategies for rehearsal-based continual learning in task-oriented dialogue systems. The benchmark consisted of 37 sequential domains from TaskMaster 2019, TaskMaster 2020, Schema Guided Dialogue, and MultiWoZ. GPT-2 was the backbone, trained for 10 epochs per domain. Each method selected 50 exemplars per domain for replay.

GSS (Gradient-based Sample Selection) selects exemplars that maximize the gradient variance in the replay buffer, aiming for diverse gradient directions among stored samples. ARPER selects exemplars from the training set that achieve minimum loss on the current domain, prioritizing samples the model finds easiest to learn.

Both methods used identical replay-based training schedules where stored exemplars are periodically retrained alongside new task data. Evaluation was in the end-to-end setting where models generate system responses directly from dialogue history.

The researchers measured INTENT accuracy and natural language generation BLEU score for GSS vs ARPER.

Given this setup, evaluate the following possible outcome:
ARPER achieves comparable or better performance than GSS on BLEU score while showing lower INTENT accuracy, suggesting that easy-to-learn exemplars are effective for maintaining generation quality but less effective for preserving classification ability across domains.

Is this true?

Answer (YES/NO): NO